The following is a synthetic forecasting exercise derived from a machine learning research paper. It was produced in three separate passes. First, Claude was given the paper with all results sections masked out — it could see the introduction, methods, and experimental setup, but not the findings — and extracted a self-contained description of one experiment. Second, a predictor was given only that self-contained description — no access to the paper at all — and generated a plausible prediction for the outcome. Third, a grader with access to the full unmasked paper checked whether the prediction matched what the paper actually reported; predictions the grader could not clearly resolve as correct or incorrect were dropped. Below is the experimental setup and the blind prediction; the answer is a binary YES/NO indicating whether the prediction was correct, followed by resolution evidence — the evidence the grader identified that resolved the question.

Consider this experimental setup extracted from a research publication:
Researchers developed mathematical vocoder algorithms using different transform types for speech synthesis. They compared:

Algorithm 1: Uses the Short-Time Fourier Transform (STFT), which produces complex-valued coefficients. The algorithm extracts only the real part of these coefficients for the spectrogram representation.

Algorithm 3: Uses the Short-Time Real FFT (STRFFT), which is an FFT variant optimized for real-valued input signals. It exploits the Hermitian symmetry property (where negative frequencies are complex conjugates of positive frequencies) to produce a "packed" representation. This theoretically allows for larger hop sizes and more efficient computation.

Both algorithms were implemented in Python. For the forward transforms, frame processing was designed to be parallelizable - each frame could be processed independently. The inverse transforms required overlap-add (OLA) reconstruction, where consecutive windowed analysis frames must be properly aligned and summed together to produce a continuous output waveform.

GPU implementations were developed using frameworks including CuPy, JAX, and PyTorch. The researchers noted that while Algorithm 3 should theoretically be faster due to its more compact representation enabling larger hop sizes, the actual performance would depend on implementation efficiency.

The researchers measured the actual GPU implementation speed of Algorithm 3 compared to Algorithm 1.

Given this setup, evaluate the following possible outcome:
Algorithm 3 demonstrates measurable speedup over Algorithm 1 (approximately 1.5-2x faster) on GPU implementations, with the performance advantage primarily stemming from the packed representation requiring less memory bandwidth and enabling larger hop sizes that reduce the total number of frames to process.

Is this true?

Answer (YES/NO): NO